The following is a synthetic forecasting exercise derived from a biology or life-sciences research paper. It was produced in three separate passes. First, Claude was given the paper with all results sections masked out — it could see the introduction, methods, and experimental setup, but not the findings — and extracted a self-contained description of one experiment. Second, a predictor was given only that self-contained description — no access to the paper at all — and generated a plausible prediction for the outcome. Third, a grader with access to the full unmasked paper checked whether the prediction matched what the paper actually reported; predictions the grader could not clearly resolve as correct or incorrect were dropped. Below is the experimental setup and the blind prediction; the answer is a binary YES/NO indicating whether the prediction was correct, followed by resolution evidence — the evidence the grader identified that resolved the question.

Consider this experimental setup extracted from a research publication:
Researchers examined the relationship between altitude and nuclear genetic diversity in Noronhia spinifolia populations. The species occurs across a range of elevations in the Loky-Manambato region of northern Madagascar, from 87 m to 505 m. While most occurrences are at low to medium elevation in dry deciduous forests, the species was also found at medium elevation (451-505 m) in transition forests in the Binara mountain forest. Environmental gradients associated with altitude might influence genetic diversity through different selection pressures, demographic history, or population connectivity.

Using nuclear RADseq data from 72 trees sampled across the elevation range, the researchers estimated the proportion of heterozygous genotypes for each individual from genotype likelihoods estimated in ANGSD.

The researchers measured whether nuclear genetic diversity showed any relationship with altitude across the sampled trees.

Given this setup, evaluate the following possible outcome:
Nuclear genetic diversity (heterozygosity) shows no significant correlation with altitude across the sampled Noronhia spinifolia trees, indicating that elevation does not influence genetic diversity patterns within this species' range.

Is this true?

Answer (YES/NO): YES